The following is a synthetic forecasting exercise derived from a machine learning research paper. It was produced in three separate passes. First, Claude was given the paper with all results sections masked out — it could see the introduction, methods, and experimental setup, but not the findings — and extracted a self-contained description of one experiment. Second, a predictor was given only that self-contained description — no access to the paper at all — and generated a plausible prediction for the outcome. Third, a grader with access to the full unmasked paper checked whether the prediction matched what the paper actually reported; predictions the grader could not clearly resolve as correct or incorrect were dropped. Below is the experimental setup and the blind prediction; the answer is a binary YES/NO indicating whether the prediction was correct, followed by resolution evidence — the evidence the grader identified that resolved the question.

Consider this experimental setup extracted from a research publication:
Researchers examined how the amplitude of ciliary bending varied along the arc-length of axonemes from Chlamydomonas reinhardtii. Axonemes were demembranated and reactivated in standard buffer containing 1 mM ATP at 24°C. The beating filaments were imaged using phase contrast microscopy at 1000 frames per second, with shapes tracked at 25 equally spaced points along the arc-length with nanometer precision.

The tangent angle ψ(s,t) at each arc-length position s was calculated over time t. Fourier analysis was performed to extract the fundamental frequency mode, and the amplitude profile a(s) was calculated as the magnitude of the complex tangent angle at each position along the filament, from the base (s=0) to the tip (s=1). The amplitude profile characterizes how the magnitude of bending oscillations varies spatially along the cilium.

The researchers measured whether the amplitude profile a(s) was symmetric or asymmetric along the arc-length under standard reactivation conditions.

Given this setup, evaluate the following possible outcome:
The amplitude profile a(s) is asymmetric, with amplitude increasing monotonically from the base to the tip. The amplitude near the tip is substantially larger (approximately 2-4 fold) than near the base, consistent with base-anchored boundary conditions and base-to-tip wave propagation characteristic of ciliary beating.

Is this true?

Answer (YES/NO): NO